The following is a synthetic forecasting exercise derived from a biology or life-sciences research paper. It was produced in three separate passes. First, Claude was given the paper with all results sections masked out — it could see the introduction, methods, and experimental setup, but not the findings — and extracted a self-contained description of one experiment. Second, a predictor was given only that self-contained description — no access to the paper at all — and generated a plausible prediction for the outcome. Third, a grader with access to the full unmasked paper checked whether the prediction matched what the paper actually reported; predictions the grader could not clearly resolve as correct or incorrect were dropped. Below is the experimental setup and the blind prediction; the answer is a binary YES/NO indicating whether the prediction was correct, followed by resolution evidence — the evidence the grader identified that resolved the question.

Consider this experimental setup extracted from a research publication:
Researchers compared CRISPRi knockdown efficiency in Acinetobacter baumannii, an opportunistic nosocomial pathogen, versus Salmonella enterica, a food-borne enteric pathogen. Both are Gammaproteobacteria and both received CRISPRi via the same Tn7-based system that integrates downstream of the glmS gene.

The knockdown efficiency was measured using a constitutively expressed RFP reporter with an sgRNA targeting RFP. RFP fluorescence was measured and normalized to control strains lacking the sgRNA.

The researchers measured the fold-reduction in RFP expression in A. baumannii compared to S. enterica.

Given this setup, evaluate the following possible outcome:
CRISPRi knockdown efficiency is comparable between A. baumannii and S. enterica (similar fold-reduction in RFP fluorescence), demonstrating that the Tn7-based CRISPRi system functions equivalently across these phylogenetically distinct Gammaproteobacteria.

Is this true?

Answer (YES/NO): NO